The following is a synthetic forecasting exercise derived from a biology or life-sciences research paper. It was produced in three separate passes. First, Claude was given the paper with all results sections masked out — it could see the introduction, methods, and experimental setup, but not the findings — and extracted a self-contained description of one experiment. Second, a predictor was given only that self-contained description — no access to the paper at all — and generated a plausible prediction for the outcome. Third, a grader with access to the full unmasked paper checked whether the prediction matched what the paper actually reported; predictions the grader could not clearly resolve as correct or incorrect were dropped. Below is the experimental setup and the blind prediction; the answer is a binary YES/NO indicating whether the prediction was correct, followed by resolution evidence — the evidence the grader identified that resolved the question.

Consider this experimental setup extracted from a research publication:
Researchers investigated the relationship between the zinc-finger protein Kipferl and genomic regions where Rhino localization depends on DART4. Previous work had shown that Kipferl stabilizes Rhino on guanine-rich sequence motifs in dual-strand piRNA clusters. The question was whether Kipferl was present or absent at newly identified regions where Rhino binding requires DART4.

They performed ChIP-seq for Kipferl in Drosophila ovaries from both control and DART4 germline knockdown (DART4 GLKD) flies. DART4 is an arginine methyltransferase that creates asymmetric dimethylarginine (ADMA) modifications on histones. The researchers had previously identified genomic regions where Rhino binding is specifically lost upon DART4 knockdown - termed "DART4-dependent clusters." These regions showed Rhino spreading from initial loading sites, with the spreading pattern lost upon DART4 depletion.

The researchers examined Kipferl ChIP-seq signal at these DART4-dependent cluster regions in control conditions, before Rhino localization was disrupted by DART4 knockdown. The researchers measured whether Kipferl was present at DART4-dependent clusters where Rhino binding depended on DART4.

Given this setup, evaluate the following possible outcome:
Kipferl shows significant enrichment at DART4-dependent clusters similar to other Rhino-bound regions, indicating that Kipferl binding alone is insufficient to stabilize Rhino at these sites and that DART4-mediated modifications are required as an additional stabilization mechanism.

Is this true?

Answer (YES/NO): YES